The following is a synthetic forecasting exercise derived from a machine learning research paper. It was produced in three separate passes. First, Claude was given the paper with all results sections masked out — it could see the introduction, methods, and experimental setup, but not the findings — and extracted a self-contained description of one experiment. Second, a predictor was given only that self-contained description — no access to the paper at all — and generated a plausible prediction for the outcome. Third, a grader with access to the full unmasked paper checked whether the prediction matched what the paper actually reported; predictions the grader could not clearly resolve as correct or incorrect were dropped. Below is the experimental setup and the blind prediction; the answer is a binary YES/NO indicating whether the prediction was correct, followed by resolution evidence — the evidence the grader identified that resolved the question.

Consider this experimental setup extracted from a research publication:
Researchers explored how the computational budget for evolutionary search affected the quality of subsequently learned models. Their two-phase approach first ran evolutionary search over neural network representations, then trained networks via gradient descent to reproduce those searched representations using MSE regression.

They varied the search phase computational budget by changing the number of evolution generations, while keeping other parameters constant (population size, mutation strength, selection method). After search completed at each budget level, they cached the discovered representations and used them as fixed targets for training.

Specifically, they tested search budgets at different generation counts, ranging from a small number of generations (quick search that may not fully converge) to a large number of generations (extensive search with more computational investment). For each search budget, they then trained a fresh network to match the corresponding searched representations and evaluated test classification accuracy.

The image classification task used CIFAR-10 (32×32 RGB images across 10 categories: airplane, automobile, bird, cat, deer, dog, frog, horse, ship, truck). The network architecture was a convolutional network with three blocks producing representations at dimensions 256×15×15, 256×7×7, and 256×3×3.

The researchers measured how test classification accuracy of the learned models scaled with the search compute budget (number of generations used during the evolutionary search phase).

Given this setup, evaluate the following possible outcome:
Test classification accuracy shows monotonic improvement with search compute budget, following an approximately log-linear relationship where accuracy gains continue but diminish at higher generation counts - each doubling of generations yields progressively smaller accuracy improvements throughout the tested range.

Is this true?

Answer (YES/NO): NO